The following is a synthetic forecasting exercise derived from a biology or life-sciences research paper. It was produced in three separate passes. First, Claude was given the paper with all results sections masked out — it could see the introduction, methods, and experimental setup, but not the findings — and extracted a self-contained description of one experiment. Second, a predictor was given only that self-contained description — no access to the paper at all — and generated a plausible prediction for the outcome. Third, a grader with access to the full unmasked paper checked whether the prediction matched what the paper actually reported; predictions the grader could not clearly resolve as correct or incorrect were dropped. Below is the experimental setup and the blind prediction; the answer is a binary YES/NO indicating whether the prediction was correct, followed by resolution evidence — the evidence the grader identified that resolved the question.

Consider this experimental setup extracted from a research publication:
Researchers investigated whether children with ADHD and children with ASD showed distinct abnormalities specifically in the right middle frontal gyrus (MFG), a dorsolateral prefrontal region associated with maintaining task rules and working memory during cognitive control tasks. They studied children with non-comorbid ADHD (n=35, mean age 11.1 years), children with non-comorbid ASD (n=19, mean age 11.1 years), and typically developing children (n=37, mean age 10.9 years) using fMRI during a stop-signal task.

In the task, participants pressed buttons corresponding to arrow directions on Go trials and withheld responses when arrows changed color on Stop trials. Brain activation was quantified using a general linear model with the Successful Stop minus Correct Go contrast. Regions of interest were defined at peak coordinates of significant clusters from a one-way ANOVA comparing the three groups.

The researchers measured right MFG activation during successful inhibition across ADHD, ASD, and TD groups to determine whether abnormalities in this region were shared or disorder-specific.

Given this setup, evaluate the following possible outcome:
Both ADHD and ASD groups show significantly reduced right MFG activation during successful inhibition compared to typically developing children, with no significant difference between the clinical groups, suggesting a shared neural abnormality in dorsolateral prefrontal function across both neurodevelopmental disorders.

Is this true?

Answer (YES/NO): NO